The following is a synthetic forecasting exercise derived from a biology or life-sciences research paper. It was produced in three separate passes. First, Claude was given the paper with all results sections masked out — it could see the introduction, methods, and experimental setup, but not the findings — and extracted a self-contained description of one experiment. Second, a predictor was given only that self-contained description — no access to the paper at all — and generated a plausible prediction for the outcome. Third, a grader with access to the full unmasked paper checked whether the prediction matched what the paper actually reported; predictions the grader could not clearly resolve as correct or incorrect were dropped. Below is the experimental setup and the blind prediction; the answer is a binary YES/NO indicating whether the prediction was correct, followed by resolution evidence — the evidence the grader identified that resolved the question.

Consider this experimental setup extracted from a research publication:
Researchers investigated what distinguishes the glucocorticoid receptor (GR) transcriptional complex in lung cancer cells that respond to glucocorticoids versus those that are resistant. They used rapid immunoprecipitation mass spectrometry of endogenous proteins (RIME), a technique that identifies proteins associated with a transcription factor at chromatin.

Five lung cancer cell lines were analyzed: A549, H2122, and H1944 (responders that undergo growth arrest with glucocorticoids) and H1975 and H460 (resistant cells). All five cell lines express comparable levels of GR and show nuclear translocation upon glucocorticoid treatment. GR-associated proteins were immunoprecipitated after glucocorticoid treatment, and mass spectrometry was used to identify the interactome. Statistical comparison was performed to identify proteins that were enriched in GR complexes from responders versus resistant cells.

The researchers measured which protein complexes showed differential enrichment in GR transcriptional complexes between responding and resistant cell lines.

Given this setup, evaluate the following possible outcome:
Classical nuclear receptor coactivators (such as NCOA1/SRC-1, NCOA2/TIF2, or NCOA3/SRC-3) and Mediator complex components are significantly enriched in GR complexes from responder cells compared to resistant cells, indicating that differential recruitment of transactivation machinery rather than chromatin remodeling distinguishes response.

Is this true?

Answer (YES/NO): NO